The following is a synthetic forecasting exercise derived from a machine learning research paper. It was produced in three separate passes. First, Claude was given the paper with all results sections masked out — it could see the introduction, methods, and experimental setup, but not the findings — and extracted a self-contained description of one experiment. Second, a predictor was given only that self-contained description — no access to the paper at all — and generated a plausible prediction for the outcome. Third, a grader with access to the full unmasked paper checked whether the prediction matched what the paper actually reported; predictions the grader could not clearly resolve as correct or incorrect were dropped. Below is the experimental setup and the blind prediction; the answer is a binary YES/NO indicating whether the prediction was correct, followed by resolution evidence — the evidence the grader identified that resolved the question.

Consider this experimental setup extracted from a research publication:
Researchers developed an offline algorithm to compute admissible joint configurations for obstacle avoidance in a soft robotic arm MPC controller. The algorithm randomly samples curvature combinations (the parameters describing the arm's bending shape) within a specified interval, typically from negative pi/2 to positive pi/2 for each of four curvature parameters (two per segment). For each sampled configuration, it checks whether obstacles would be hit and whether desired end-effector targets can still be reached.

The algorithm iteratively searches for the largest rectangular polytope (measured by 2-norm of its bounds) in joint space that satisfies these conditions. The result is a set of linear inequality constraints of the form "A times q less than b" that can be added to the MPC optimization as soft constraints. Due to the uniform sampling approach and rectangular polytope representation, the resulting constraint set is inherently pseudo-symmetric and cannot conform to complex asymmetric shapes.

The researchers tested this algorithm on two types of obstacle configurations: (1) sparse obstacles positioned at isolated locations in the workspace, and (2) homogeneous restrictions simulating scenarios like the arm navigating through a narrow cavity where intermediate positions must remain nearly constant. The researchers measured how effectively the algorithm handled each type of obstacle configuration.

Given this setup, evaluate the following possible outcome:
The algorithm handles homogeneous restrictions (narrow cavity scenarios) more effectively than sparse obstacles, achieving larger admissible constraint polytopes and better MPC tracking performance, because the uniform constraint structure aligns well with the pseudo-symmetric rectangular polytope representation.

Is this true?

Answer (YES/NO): YES